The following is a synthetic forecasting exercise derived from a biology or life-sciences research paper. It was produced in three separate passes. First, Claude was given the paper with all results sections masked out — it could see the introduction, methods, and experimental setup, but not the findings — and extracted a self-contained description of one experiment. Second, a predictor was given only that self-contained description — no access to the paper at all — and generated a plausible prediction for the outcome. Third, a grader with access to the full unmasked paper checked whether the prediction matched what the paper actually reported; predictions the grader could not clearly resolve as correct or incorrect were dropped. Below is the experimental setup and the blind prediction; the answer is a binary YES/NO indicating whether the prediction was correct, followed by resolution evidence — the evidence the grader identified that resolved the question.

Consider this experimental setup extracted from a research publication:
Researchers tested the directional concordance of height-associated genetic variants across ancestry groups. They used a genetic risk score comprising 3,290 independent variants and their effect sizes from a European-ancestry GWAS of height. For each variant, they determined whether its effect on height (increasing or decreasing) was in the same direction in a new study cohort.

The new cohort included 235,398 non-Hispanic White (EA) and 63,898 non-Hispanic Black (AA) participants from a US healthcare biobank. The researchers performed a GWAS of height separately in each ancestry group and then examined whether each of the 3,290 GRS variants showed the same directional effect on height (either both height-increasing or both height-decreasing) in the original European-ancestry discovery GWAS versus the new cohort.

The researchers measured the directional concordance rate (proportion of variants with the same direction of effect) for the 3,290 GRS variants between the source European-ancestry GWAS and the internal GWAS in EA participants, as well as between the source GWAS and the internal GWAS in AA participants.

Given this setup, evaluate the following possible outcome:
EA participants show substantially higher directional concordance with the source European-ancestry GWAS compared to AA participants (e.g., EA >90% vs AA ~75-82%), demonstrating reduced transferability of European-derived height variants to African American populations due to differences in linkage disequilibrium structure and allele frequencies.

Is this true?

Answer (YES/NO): NO